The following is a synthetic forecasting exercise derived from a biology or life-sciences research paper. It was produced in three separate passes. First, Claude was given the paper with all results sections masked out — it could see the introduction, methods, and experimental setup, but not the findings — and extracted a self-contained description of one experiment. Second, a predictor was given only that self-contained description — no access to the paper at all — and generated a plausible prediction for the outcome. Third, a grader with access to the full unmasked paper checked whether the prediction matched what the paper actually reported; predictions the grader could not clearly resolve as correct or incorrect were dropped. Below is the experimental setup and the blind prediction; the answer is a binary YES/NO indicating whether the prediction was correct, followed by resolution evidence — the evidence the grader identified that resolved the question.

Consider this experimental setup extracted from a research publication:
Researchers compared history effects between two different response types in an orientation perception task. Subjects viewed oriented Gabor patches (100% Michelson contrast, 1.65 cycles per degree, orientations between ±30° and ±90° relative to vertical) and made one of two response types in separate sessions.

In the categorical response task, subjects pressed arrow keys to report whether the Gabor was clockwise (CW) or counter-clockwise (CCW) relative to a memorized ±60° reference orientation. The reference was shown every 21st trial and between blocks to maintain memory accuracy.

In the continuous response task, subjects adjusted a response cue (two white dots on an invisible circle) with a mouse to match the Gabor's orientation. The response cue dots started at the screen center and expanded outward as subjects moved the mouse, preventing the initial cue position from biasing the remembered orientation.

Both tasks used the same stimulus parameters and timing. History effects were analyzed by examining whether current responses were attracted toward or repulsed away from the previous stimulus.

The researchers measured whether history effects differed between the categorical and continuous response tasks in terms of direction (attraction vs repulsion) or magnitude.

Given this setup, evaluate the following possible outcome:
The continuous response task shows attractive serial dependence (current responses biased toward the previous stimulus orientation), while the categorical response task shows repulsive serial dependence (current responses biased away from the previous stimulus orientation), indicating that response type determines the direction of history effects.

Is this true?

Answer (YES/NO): NO